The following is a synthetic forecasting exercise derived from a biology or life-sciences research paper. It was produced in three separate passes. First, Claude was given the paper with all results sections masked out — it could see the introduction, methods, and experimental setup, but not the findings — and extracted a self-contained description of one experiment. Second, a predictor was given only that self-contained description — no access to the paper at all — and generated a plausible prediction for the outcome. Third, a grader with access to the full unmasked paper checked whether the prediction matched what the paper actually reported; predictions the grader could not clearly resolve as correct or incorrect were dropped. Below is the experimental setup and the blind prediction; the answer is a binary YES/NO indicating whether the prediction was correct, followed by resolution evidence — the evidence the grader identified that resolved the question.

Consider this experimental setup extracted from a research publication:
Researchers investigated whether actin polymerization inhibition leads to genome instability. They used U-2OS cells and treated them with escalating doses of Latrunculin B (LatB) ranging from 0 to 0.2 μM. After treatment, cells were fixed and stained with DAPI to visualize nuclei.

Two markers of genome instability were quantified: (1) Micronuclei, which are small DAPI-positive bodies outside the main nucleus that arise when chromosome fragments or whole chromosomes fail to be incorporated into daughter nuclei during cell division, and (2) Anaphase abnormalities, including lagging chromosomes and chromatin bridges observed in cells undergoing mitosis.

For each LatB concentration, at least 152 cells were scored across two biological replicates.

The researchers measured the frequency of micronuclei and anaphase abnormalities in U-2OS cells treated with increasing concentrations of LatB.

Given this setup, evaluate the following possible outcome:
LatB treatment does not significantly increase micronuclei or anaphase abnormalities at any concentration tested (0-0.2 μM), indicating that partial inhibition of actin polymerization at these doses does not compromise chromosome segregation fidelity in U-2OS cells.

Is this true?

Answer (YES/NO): NO